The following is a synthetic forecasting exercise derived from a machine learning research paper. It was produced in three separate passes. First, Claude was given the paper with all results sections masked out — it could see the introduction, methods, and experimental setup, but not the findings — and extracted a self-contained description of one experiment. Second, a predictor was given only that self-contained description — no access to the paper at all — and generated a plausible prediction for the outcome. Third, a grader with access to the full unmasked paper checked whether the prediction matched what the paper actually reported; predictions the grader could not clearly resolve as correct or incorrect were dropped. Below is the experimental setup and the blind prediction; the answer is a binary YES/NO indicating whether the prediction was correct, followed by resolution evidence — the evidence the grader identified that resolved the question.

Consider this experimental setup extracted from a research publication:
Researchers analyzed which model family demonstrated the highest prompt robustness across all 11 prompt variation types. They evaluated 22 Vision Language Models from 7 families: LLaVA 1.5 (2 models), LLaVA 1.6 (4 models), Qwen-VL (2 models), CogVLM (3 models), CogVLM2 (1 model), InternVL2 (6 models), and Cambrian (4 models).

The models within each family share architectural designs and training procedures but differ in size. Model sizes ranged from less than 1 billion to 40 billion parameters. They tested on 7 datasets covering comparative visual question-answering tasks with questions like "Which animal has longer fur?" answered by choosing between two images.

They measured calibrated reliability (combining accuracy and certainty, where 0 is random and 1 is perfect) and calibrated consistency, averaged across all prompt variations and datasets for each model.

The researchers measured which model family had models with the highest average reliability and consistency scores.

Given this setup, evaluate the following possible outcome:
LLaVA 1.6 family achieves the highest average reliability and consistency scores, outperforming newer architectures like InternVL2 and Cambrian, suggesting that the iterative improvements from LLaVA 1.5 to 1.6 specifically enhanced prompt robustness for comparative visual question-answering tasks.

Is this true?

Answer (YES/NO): NO